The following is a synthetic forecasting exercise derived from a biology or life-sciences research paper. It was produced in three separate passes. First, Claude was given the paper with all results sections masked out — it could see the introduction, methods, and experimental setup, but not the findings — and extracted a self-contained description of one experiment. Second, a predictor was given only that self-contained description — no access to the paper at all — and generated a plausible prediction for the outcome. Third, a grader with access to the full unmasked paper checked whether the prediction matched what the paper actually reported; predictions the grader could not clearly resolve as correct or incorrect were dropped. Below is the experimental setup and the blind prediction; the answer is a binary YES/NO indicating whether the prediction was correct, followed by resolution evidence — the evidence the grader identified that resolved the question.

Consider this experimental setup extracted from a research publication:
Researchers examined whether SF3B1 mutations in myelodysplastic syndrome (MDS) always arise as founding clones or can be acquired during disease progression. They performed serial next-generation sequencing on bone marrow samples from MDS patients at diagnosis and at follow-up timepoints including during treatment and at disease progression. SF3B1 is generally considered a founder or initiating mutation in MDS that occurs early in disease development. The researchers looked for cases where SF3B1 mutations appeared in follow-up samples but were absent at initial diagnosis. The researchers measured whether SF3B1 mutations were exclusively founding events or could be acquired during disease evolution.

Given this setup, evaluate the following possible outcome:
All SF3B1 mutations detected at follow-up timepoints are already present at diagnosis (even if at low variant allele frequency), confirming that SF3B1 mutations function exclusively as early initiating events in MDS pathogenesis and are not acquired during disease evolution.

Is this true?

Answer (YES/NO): NO